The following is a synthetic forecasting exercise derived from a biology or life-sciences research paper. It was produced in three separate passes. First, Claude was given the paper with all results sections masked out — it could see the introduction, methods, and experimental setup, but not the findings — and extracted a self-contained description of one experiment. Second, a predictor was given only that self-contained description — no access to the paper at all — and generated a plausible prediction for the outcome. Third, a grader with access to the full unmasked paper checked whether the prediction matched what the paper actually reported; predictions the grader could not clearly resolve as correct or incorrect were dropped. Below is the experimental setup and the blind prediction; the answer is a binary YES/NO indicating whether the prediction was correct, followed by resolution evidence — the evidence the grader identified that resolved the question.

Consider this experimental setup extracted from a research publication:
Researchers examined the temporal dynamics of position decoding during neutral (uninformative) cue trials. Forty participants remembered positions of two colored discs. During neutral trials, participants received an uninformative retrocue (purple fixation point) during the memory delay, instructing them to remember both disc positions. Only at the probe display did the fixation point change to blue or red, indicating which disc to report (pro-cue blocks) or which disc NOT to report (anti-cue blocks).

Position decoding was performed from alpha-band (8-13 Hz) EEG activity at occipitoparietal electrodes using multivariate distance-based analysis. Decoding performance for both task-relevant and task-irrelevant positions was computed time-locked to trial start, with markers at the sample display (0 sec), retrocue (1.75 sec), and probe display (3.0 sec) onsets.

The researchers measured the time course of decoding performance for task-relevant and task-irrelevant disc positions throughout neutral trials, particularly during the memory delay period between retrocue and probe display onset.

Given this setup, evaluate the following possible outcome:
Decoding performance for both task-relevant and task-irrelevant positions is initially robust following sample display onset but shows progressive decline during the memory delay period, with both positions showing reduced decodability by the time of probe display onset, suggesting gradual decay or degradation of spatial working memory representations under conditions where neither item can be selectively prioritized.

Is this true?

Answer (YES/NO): NO